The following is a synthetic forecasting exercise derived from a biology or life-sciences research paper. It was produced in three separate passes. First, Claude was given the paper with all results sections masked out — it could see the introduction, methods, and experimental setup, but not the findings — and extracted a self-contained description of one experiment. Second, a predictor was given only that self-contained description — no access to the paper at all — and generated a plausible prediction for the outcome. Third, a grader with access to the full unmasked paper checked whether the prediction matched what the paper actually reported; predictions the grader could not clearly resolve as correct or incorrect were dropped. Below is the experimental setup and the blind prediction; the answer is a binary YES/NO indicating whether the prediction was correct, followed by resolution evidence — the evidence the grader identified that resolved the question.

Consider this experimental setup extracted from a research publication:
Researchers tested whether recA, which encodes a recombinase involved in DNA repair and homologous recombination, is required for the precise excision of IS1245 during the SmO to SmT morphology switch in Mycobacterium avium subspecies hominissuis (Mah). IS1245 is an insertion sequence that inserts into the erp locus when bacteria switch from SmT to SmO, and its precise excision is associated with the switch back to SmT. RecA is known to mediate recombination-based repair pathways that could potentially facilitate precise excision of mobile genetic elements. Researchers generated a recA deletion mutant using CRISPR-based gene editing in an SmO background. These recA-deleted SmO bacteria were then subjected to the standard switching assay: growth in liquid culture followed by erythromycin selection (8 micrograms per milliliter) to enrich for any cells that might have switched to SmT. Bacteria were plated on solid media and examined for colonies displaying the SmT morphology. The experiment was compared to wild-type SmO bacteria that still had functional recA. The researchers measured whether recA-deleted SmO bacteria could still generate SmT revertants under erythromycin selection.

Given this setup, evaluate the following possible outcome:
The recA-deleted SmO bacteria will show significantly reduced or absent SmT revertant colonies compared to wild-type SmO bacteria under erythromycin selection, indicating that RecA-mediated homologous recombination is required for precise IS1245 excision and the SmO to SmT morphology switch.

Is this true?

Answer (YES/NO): NO